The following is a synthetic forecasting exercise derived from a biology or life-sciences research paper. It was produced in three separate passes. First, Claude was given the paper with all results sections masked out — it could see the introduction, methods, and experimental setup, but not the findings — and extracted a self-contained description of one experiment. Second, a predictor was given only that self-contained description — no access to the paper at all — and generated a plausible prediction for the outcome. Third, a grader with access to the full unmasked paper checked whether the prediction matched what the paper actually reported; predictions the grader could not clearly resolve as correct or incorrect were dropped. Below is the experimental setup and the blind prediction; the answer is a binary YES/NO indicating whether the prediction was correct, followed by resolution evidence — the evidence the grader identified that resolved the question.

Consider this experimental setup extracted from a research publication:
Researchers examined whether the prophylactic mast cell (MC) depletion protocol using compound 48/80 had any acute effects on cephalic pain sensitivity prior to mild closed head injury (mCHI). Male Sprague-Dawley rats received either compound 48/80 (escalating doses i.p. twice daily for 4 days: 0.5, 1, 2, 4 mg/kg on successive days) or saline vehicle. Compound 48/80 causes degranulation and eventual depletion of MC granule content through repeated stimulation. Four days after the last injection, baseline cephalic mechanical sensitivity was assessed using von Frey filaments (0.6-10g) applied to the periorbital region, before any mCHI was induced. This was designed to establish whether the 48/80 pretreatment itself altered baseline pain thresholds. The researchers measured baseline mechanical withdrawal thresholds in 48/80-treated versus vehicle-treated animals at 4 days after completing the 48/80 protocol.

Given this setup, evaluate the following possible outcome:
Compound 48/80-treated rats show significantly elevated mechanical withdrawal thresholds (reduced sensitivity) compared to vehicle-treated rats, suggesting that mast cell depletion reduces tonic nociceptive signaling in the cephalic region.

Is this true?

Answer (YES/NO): NO